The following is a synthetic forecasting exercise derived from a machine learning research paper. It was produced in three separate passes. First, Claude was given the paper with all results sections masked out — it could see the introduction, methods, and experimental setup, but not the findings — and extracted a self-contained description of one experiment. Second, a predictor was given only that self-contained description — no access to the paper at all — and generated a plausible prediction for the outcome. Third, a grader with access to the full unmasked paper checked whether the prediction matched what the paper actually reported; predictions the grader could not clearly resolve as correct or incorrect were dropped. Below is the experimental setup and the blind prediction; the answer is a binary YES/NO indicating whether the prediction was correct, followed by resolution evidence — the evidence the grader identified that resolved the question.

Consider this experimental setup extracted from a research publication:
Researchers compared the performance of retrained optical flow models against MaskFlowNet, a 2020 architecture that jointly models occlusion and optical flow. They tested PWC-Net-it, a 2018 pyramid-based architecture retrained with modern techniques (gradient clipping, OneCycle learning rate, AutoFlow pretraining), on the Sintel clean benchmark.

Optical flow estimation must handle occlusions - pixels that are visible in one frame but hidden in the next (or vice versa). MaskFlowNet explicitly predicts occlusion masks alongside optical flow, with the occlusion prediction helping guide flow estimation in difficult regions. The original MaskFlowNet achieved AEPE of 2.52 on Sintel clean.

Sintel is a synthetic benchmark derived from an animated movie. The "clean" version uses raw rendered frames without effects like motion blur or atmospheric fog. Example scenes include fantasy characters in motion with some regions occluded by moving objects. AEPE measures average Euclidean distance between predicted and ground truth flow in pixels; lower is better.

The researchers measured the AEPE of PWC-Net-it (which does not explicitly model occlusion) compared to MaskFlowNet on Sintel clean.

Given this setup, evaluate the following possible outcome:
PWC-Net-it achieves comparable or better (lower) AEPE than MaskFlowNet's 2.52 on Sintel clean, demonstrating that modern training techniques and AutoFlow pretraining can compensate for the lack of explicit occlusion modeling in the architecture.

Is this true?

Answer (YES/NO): YES